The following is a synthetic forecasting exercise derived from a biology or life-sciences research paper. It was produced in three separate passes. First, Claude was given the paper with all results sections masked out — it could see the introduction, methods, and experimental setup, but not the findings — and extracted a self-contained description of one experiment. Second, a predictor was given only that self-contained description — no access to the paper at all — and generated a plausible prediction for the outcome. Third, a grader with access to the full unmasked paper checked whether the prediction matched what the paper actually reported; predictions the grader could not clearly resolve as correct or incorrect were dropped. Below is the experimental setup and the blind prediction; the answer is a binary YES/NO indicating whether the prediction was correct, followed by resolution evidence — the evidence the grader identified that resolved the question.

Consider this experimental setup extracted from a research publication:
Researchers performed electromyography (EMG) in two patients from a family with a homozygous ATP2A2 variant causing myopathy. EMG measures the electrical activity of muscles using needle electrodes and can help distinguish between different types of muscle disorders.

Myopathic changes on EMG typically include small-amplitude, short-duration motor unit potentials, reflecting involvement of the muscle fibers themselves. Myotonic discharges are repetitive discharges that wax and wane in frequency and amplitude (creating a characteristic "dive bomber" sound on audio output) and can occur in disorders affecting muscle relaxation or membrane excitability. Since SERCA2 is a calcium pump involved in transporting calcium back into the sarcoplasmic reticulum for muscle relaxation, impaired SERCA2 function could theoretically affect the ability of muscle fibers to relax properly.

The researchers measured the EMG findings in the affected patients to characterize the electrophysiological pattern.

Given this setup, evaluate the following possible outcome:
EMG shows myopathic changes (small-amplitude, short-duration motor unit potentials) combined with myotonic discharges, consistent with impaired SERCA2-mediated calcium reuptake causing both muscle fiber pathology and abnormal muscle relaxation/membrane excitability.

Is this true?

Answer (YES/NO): NO